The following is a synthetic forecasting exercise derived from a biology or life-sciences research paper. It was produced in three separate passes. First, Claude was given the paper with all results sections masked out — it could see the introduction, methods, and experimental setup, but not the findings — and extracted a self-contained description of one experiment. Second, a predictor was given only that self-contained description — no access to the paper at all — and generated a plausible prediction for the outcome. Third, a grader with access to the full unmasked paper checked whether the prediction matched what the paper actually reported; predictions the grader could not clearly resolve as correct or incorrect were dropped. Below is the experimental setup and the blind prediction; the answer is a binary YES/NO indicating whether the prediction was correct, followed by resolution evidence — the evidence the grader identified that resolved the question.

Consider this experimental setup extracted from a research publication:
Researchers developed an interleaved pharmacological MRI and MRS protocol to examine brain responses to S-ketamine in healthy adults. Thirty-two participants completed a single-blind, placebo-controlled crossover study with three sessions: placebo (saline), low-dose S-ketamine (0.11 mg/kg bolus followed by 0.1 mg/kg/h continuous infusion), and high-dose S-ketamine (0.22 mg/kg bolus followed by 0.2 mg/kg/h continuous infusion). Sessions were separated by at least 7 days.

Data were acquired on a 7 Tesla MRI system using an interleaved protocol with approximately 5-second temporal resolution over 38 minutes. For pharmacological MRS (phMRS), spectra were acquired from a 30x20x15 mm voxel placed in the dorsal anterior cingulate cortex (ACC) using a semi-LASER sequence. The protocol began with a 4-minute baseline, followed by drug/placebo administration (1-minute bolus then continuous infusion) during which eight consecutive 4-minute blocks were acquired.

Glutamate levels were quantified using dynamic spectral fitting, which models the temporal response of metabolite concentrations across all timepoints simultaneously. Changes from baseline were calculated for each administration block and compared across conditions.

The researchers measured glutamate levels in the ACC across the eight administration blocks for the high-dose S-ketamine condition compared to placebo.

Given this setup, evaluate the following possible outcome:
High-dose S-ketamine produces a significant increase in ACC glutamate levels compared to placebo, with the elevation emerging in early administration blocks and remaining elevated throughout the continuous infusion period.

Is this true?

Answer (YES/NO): NO